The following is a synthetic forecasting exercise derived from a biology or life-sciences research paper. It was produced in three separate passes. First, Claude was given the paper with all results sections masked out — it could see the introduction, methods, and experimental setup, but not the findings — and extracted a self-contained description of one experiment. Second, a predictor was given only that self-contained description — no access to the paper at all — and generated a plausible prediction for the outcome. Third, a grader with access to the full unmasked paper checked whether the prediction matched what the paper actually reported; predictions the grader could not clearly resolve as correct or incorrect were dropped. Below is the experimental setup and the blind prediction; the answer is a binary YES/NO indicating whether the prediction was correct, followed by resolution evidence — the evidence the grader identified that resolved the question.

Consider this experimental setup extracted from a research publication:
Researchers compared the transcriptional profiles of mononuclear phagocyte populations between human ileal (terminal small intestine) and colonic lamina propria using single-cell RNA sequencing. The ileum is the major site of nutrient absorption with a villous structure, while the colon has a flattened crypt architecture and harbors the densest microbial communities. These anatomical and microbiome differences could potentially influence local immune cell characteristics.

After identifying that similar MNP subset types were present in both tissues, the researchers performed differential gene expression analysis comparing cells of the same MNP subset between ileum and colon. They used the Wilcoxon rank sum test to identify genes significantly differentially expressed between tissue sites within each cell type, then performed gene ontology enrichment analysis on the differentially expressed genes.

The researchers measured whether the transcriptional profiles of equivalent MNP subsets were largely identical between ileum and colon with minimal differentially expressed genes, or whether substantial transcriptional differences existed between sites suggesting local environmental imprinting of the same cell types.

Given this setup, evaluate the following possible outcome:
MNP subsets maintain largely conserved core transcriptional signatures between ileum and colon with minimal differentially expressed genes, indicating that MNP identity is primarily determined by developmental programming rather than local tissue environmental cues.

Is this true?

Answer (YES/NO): NO